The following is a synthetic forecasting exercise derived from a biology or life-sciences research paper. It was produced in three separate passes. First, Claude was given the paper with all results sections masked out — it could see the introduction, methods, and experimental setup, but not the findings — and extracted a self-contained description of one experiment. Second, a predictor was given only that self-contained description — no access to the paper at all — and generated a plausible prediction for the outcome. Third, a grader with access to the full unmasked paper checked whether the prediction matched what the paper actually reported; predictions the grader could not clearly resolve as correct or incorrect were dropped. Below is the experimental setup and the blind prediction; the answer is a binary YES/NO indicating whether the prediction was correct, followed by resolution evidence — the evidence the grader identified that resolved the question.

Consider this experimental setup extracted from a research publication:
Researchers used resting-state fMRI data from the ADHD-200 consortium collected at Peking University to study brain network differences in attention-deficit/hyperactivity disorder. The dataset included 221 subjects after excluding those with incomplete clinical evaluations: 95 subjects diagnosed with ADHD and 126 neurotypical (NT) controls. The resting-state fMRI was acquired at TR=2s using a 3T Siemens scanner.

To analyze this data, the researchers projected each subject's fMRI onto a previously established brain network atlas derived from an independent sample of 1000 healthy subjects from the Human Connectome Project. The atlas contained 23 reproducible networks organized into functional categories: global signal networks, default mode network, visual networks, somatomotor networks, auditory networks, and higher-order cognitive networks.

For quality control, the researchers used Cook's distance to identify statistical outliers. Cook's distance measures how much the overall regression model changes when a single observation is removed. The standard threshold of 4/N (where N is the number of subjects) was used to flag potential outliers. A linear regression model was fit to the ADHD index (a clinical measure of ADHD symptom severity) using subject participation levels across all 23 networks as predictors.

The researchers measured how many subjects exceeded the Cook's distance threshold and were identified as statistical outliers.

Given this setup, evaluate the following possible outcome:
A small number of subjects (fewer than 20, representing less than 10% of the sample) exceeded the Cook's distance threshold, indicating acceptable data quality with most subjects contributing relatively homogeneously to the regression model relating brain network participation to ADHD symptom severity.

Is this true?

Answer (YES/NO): YES